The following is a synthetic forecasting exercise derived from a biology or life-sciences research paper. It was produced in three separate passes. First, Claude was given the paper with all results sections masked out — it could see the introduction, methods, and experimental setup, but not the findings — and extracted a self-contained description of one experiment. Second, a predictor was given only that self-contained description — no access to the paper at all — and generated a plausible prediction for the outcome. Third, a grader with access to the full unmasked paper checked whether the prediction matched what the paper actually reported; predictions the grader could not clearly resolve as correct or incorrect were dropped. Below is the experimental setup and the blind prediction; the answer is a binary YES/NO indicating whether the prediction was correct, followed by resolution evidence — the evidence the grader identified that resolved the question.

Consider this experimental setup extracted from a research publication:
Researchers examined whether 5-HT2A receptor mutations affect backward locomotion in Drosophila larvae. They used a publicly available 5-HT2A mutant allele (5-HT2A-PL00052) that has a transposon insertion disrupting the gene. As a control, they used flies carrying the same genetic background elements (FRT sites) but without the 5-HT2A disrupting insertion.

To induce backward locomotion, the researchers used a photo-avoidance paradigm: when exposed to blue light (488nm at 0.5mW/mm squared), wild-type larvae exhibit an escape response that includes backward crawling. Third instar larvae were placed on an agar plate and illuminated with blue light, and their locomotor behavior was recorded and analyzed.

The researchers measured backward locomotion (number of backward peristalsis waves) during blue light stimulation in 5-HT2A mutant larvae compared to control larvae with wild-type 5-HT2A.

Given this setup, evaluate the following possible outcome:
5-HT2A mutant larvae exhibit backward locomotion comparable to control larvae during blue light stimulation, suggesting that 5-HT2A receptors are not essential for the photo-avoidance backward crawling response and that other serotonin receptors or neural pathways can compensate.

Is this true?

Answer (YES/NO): YES